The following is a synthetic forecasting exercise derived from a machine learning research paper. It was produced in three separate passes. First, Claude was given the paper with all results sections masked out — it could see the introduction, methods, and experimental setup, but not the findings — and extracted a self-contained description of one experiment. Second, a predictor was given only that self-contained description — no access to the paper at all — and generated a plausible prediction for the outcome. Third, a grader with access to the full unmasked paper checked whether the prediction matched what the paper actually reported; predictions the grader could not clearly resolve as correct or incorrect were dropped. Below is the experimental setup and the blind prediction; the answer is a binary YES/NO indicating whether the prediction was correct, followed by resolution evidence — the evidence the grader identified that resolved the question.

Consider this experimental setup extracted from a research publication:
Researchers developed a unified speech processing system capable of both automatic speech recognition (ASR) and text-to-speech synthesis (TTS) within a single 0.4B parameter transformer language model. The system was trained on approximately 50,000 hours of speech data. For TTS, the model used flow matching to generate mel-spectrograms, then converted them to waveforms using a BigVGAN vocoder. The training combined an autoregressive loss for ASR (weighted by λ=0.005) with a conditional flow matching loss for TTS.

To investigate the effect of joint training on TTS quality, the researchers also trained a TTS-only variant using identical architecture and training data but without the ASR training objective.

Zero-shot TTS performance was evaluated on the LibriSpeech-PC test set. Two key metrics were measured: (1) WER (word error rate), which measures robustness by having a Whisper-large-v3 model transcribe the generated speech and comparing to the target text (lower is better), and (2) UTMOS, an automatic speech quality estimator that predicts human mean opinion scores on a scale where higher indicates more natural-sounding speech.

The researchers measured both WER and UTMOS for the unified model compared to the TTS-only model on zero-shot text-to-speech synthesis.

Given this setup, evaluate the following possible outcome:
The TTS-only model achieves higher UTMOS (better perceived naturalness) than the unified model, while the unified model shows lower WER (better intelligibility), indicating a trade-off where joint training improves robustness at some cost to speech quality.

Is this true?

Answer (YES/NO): YES